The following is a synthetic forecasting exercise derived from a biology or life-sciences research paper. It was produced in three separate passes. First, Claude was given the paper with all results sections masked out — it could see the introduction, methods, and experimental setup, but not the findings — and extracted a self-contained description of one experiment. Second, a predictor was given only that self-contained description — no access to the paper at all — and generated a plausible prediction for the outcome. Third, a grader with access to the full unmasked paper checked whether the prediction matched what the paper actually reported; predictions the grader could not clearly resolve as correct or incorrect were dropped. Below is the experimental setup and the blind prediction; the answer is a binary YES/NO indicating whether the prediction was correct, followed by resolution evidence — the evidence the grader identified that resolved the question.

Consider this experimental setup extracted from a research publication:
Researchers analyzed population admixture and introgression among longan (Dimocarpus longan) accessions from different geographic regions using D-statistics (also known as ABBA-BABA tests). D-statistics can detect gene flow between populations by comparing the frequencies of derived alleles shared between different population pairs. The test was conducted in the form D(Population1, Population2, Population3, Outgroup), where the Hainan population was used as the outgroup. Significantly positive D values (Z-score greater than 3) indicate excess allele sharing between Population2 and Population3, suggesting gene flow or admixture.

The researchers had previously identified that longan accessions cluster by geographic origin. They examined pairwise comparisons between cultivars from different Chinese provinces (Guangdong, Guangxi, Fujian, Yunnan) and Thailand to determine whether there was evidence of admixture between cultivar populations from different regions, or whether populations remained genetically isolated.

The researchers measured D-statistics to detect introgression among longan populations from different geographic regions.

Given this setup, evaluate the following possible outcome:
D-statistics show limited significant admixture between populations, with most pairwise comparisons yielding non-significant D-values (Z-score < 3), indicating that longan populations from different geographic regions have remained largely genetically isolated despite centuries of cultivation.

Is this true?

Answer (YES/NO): NO